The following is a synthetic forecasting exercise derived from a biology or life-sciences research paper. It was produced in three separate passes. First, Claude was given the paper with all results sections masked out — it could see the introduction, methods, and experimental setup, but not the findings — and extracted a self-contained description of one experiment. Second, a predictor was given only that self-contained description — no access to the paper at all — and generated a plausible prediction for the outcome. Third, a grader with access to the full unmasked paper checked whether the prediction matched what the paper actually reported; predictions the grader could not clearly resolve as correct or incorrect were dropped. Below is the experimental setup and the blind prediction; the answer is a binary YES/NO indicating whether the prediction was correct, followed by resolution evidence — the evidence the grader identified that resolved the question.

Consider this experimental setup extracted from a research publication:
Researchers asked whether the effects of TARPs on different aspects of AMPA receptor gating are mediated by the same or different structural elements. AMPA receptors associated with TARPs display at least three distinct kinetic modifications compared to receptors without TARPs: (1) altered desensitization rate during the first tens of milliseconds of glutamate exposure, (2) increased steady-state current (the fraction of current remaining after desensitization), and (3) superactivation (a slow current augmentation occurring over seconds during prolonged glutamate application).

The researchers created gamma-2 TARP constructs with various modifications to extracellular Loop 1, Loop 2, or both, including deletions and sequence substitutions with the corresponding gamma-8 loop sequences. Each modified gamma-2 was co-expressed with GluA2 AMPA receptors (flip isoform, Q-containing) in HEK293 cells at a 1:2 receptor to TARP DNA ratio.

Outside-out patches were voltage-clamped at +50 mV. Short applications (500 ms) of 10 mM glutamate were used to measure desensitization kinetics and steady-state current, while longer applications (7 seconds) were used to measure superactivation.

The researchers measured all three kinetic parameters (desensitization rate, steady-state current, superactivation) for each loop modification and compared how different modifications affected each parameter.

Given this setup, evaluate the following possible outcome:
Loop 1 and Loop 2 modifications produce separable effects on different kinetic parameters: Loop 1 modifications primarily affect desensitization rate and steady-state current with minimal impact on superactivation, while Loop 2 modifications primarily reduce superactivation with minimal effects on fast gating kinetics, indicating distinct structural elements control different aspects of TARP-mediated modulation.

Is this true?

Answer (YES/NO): NO